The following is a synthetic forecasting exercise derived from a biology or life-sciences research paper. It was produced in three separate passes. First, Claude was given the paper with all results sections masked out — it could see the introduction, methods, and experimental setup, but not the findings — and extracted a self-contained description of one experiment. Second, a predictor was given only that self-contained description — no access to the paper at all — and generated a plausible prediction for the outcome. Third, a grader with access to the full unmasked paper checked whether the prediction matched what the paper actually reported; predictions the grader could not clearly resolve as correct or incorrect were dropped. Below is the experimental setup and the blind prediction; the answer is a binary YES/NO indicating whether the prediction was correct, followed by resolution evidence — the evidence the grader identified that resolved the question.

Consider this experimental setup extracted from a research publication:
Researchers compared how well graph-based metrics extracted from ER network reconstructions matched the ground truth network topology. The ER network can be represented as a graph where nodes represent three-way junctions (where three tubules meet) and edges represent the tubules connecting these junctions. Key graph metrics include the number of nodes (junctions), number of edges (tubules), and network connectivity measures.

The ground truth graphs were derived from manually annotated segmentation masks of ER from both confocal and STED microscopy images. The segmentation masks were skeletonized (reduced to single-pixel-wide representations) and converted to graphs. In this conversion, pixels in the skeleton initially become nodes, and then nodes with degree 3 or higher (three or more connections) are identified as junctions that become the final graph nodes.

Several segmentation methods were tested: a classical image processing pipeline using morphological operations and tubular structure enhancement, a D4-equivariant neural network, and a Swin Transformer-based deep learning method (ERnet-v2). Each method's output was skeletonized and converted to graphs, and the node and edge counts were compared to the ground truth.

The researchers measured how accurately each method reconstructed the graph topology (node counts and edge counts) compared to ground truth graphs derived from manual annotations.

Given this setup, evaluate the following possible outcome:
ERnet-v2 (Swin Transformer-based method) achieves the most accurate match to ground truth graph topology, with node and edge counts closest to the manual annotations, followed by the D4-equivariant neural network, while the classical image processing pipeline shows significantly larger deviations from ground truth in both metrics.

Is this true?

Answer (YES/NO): NO